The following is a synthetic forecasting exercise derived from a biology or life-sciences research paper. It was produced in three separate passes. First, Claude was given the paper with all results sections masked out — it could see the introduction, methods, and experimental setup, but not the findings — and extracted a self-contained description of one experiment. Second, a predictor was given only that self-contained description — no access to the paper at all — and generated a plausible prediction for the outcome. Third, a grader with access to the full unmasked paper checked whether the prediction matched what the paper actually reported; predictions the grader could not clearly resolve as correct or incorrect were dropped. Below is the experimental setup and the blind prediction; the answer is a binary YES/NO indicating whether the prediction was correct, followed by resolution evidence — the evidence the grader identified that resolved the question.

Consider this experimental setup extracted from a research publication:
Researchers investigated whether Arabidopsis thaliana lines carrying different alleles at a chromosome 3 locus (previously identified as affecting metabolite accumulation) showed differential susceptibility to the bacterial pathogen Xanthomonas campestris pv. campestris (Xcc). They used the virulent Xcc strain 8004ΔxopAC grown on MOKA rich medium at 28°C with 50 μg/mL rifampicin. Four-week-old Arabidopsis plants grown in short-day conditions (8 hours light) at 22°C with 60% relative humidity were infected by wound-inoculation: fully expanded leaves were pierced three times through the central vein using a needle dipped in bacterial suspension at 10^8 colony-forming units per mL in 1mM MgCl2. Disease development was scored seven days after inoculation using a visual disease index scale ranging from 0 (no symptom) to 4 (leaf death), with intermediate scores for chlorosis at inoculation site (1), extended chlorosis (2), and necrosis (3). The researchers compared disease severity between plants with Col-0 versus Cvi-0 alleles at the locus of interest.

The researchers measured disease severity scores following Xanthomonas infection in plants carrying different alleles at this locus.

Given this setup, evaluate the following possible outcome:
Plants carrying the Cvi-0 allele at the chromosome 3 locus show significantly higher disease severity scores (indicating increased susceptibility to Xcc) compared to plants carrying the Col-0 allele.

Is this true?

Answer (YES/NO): NO